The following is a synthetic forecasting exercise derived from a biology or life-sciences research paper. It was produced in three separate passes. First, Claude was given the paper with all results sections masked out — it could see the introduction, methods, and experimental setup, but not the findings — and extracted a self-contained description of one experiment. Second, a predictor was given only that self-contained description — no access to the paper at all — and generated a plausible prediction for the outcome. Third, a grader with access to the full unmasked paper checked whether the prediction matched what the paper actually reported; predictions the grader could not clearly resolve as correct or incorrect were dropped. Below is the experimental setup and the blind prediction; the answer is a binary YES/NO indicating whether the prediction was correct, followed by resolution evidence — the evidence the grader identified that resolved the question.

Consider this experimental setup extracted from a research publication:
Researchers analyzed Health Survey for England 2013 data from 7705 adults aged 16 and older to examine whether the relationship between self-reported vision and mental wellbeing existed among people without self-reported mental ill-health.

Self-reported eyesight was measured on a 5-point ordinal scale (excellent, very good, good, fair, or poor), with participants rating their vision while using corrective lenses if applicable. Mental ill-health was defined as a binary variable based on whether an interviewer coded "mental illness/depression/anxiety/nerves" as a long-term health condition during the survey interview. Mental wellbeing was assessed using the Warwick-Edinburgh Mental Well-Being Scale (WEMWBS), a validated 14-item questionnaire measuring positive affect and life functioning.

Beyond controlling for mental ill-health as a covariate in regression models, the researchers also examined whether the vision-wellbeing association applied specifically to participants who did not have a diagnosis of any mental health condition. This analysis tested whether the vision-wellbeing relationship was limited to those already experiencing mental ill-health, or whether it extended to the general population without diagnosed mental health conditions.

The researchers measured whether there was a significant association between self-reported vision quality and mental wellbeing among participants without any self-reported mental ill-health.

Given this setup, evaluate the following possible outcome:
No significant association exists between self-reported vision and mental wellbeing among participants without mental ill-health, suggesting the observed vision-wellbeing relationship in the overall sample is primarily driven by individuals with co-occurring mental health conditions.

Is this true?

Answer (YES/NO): NO